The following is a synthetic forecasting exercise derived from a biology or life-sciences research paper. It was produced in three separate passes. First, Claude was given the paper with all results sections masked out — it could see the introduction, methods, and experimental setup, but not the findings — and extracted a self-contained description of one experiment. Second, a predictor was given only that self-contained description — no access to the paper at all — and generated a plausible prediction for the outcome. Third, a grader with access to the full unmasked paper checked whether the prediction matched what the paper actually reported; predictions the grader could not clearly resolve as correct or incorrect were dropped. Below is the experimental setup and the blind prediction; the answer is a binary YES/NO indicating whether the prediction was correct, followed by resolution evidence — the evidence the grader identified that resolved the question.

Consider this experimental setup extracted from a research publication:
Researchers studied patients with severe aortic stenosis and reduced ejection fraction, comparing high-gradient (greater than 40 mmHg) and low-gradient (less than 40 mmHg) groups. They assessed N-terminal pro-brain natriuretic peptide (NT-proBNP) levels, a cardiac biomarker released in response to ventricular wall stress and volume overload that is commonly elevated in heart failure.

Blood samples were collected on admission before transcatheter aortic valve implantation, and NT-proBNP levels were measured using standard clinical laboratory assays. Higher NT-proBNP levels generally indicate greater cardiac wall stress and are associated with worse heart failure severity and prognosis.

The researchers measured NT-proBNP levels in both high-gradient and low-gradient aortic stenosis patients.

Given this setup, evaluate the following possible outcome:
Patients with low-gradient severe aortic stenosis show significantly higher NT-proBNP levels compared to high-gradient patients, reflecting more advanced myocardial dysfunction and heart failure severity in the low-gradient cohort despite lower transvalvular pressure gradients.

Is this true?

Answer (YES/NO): NO